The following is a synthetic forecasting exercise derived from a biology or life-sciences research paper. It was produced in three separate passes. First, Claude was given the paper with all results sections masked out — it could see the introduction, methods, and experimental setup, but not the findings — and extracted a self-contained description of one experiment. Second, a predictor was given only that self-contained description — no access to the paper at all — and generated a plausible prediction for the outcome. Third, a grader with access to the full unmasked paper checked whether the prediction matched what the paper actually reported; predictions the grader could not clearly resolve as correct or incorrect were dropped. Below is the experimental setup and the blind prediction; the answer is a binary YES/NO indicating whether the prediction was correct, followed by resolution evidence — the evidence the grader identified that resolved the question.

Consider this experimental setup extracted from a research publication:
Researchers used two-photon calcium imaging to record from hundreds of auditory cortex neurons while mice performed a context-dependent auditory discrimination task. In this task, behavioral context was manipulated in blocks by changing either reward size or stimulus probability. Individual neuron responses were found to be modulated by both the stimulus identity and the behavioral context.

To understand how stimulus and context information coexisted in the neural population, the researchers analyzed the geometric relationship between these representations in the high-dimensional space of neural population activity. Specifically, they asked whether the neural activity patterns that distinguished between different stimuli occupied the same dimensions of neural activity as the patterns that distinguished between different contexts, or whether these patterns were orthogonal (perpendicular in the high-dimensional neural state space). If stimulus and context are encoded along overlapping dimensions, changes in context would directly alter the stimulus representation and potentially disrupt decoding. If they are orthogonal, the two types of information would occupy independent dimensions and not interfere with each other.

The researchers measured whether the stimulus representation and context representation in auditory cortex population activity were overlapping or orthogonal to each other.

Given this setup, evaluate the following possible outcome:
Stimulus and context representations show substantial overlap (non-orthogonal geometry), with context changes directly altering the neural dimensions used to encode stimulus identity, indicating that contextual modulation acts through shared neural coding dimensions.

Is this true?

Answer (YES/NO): NO